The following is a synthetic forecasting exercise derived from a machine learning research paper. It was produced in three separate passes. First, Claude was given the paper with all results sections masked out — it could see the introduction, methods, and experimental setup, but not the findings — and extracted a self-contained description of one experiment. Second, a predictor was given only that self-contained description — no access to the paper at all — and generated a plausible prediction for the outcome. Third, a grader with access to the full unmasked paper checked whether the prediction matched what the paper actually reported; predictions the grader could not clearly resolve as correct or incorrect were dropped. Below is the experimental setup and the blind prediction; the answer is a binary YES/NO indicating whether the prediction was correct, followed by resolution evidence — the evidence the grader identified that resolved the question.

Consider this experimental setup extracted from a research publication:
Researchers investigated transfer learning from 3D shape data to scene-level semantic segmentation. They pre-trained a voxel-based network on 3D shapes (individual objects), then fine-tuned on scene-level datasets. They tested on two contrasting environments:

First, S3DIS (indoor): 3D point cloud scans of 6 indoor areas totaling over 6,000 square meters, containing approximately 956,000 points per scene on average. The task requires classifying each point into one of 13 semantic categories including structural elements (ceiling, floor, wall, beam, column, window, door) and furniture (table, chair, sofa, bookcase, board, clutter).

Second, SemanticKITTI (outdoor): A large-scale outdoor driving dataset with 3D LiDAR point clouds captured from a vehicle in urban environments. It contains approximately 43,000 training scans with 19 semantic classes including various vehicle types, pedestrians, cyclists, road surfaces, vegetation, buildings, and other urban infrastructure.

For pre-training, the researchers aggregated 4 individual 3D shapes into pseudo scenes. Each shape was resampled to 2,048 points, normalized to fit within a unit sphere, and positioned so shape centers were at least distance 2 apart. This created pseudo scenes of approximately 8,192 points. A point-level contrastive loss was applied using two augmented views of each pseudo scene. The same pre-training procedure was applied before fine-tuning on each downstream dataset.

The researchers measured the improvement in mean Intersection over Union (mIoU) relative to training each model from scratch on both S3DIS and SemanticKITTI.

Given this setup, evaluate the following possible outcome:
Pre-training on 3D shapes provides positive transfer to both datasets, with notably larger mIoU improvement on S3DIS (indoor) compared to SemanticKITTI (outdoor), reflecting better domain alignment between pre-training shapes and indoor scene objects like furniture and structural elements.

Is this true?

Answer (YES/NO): NO